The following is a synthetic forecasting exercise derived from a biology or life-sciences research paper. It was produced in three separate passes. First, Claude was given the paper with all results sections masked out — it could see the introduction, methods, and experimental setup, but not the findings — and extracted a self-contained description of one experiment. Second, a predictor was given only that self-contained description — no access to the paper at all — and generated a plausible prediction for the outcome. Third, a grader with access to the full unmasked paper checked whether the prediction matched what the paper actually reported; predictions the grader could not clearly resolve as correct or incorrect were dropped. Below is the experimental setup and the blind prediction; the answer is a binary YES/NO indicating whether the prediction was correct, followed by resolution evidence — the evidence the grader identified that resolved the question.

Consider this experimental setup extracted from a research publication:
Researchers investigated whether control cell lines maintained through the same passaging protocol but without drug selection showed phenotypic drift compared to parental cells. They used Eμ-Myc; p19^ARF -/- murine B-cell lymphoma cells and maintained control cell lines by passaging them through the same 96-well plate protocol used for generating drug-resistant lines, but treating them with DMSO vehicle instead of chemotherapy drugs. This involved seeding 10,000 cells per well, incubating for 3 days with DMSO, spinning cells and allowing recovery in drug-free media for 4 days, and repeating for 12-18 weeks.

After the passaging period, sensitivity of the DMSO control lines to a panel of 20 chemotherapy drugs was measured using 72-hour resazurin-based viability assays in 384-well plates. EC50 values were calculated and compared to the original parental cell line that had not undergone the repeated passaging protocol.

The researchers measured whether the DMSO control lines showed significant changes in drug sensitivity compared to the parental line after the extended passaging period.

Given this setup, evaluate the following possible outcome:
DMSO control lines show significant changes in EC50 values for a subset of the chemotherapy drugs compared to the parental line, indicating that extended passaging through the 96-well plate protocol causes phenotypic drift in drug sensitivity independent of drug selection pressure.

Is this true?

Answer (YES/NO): YES